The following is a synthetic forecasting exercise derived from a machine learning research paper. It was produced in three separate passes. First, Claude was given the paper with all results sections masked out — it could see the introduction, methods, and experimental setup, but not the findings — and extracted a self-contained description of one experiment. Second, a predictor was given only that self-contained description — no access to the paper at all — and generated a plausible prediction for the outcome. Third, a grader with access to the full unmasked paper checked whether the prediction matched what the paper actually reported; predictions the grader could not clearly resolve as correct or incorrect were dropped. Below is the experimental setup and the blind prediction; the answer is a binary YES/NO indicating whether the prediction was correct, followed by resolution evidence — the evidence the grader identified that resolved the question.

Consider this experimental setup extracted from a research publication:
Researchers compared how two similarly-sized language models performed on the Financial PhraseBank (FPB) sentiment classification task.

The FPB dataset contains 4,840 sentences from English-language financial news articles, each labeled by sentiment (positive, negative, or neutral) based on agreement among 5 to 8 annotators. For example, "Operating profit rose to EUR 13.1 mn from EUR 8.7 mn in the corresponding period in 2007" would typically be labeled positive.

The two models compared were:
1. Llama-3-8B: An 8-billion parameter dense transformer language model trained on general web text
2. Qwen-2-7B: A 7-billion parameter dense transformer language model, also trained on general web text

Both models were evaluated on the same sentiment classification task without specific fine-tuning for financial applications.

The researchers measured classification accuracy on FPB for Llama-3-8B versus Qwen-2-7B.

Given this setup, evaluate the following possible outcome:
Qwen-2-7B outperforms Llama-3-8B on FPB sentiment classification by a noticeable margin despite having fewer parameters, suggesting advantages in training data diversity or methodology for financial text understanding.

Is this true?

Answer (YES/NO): NO